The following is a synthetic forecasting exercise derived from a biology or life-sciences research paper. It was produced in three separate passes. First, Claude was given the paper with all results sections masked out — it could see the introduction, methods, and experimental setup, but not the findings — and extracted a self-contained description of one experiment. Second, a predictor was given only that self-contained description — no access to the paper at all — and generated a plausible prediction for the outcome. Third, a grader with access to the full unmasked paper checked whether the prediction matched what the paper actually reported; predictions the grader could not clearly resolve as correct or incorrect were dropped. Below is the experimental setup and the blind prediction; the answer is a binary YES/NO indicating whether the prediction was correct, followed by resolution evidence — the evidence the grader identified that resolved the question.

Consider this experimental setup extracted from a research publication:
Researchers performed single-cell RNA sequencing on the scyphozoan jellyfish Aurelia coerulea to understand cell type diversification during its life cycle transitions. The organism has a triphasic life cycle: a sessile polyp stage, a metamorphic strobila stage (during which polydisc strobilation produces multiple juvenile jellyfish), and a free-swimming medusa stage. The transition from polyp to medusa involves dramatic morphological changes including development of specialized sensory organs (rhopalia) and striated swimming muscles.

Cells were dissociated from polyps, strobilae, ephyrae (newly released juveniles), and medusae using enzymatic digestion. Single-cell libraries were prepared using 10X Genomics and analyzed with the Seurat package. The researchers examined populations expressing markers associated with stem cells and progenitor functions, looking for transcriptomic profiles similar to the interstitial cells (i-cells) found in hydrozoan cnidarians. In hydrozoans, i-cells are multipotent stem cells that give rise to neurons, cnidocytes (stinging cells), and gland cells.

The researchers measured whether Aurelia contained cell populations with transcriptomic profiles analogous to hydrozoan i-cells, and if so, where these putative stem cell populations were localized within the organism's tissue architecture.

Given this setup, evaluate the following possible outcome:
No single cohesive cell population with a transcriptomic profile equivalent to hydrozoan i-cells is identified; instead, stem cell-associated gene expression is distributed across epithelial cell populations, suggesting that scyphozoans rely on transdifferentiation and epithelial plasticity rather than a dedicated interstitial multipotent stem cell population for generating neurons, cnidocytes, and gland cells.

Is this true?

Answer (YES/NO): NO